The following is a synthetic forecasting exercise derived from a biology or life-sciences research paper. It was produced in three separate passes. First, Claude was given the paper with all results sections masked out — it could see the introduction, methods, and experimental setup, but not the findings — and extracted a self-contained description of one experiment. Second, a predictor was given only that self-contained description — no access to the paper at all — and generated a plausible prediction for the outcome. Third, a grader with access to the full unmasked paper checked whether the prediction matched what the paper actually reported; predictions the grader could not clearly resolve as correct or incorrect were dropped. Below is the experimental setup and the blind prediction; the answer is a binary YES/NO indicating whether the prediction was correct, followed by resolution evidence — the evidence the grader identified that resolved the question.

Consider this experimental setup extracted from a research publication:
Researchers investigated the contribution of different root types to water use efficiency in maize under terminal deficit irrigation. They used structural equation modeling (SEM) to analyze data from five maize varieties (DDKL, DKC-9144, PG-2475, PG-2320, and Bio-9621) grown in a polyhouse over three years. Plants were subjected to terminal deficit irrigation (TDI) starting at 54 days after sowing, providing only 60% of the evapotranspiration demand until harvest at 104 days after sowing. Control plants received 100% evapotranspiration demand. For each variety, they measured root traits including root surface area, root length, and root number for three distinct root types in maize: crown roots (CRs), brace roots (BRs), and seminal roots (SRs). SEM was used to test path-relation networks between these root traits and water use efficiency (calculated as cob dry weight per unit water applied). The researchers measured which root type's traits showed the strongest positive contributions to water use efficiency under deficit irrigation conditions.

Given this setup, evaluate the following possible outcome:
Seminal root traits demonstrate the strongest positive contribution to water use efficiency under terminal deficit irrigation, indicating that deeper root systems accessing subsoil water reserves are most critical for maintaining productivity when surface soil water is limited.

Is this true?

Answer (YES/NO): NO